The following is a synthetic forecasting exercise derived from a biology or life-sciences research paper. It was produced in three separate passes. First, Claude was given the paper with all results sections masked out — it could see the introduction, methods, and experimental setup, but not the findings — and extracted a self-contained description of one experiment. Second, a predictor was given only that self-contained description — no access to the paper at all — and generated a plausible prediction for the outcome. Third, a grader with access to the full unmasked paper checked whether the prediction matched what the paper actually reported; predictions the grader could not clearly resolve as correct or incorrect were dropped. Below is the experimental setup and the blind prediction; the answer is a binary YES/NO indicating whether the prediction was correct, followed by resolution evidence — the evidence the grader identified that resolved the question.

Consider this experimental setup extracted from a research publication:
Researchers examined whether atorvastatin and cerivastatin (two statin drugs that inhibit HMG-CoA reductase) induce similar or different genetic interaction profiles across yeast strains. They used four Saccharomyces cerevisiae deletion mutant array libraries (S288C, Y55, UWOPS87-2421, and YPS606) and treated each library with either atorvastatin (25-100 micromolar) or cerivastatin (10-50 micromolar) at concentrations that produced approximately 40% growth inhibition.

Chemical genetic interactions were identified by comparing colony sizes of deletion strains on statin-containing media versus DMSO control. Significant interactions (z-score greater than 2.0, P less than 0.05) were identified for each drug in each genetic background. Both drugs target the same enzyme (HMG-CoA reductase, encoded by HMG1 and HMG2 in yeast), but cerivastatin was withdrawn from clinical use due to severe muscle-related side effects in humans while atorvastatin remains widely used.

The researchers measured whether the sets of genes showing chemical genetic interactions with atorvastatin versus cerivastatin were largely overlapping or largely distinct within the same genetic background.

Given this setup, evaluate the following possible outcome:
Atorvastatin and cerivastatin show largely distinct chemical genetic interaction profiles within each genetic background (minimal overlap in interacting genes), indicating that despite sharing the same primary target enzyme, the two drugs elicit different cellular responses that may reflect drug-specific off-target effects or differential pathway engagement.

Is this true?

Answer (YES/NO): YES